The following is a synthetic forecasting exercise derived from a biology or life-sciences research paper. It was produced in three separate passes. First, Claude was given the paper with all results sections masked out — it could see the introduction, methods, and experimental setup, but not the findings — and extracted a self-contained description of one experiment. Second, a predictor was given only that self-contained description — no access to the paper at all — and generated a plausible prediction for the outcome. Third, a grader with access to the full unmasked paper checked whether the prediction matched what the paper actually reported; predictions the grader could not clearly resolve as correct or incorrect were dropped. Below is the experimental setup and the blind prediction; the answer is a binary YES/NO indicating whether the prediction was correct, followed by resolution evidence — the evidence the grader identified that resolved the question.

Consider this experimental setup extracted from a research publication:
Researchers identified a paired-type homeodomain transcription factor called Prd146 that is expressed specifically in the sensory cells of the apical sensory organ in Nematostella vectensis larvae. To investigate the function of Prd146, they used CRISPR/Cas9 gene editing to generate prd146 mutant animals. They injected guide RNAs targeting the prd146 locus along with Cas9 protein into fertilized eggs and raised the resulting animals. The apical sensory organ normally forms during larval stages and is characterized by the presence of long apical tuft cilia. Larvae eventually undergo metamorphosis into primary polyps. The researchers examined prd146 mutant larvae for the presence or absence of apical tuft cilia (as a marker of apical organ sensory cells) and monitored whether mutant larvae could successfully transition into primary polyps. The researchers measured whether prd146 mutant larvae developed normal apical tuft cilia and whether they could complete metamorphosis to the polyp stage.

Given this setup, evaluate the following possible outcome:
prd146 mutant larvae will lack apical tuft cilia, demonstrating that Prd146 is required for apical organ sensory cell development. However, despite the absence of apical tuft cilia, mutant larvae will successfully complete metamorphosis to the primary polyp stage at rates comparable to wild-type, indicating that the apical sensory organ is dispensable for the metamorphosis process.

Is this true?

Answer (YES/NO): YES